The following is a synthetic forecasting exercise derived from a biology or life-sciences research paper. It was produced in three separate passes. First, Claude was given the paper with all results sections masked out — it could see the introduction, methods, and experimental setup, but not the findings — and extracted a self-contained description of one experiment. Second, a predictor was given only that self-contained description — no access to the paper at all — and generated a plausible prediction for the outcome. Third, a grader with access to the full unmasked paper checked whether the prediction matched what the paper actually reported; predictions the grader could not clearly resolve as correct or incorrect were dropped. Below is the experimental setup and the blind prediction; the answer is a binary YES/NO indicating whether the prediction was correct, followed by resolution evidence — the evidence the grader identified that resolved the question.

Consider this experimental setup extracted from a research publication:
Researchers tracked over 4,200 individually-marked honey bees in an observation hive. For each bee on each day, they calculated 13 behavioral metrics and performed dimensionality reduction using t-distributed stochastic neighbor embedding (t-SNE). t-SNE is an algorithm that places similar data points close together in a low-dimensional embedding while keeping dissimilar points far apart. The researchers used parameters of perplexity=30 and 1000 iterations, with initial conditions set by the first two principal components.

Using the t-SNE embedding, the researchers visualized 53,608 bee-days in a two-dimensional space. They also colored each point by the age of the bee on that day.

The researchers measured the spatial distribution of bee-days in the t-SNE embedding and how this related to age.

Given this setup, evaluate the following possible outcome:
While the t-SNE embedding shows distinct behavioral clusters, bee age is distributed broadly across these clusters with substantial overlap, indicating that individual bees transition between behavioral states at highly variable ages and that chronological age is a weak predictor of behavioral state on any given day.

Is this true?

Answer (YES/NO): NO